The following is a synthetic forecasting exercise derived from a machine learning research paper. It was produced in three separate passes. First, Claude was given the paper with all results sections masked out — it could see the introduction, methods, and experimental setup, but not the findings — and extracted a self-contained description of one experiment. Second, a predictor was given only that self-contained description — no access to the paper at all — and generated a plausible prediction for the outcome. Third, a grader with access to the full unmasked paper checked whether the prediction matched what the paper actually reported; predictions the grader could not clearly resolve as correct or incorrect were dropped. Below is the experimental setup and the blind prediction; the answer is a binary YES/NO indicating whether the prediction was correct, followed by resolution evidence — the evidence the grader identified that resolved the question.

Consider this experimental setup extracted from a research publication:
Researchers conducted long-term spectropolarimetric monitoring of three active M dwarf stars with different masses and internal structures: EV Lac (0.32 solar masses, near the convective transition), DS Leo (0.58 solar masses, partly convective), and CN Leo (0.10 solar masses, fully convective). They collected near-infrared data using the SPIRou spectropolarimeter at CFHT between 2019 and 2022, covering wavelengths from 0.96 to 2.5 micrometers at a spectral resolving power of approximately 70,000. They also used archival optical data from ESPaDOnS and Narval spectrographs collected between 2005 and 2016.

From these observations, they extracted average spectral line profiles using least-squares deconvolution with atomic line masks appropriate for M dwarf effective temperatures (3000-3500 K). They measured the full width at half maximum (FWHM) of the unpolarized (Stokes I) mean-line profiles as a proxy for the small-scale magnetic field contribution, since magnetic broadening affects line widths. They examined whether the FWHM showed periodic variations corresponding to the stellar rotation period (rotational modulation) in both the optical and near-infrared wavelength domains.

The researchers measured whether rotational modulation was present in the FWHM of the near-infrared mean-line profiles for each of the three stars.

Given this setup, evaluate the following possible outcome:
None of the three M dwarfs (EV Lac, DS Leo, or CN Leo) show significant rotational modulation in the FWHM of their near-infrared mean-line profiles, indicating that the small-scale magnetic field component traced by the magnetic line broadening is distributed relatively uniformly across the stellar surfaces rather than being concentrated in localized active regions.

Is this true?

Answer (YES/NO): NO